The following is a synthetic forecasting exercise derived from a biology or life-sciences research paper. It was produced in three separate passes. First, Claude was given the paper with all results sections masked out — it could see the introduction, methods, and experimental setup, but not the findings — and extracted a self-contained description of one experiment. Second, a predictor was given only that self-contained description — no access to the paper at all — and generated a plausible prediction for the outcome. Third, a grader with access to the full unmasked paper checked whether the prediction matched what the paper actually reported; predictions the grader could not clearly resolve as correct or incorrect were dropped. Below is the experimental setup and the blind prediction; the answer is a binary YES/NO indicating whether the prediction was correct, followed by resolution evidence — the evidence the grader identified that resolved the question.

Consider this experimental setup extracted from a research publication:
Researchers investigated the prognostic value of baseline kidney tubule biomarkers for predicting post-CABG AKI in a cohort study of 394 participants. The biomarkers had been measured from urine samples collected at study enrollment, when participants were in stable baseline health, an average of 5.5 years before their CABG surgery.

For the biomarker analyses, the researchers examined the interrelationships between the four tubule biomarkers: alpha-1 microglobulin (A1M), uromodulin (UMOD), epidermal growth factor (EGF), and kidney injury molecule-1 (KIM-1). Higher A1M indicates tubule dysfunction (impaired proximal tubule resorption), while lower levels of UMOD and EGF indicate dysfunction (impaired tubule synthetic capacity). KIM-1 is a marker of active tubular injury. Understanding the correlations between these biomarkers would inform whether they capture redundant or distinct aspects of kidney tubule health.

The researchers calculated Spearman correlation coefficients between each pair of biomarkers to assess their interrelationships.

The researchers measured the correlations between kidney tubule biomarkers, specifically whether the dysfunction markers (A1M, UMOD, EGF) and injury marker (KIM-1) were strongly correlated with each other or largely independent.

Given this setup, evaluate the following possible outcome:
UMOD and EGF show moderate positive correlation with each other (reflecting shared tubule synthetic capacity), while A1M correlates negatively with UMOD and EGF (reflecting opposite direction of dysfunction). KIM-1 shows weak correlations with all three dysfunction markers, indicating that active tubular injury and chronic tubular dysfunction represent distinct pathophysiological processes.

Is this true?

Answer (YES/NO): NO